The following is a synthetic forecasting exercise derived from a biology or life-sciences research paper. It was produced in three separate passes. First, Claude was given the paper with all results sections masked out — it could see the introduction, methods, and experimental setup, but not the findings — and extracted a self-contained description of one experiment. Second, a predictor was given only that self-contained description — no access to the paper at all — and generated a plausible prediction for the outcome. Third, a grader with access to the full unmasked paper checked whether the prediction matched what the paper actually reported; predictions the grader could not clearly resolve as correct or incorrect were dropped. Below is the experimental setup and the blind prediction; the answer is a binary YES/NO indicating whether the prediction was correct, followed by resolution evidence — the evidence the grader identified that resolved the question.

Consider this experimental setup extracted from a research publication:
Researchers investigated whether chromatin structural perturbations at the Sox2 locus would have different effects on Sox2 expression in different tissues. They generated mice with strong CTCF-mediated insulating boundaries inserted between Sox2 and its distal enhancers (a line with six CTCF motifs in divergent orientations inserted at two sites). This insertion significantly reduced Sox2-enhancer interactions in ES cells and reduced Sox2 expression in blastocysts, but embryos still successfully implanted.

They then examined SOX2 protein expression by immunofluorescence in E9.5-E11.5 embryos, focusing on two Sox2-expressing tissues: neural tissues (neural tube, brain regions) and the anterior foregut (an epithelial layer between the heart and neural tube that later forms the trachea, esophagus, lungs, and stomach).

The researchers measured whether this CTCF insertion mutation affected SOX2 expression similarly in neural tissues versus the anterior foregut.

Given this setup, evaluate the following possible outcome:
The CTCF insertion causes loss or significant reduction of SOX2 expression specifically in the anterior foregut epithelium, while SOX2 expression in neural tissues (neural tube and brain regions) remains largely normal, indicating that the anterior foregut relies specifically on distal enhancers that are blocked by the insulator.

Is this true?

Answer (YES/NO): YES